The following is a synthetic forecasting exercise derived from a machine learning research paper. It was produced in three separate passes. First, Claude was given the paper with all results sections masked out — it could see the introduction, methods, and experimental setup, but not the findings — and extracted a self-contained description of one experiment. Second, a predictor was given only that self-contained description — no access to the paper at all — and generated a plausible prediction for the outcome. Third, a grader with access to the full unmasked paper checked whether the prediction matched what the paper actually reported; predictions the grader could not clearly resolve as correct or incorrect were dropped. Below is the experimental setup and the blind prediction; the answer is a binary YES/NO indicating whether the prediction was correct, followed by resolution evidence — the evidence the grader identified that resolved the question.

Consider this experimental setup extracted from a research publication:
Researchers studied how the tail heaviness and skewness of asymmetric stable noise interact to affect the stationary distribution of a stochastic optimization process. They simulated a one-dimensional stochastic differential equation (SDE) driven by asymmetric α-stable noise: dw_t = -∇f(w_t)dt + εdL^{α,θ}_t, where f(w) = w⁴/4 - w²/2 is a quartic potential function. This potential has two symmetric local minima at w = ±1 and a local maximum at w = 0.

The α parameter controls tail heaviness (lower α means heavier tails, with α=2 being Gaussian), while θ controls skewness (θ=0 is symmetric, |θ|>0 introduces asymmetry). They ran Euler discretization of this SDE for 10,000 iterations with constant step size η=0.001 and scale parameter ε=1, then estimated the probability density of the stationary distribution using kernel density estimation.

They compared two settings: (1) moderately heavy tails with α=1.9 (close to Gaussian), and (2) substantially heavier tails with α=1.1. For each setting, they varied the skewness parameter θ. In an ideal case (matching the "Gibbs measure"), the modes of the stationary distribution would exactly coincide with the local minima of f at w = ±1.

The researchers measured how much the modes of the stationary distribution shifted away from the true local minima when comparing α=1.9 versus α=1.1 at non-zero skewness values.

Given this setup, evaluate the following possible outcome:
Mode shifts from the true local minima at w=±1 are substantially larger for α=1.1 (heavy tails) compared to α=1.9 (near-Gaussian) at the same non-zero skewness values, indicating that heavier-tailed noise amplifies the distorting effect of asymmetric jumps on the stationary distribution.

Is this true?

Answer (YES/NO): YES